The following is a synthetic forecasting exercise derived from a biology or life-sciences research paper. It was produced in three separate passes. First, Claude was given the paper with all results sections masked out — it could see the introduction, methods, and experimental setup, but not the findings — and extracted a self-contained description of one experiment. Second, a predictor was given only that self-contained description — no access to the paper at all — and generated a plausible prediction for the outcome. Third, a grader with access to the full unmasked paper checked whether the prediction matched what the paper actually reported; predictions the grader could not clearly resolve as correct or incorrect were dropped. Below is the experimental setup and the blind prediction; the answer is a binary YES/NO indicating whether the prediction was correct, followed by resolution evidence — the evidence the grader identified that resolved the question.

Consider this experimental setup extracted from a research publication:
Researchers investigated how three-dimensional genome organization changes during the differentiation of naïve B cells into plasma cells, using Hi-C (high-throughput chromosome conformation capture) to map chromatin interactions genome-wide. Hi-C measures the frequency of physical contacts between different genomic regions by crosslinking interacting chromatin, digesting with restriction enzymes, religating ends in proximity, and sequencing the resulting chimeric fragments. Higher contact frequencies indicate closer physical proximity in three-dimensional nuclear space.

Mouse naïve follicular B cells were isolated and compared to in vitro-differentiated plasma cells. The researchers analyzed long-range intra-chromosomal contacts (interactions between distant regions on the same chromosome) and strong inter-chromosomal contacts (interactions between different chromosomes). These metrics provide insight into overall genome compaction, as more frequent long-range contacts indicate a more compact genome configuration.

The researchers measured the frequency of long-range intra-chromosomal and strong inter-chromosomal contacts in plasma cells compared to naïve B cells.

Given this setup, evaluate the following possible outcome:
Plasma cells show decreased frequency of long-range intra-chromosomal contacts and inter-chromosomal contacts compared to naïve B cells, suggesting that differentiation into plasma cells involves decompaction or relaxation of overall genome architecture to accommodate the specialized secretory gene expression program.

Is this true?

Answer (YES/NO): YES